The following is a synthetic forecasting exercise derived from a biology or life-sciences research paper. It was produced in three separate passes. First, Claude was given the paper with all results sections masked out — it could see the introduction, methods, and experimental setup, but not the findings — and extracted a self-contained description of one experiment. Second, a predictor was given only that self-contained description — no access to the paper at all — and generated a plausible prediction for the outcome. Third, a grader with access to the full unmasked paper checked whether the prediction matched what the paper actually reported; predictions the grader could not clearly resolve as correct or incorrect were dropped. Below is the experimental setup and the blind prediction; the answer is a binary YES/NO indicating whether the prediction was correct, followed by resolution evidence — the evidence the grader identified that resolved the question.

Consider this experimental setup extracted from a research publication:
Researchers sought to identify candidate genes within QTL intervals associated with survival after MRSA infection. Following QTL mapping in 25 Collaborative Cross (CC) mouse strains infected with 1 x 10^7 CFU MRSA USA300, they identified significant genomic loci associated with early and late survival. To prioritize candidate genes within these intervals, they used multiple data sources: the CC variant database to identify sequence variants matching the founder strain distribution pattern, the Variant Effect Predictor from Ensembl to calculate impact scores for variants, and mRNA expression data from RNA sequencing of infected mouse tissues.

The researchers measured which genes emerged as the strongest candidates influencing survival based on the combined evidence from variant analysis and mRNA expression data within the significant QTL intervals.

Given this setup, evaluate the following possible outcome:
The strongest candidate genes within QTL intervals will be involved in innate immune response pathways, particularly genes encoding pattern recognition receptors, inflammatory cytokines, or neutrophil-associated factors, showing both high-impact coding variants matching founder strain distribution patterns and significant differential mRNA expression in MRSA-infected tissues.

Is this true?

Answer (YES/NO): NO